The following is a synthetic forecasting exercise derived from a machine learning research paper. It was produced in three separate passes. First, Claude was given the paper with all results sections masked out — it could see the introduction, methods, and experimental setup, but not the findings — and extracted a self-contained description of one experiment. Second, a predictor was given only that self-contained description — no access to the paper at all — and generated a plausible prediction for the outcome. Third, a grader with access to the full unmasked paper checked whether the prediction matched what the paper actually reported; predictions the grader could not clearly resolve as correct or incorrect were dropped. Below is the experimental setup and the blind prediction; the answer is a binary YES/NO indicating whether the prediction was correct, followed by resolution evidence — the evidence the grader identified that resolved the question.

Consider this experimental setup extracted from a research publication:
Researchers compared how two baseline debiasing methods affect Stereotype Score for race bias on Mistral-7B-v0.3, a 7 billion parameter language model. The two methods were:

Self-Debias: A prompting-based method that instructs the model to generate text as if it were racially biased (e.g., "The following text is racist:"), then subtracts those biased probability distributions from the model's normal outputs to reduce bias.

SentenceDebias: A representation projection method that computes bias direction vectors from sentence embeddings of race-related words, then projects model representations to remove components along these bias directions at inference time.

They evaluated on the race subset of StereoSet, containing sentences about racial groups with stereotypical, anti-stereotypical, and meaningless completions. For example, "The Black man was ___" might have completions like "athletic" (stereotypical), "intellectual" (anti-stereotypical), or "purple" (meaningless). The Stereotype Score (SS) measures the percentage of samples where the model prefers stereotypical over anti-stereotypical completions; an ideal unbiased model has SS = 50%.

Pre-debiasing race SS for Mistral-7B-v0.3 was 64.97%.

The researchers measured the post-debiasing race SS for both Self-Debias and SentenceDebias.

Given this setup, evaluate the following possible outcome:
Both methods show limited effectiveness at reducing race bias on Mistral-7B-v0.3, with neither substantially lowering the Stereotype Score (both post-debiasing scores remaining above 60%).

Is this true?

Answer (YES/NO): NO